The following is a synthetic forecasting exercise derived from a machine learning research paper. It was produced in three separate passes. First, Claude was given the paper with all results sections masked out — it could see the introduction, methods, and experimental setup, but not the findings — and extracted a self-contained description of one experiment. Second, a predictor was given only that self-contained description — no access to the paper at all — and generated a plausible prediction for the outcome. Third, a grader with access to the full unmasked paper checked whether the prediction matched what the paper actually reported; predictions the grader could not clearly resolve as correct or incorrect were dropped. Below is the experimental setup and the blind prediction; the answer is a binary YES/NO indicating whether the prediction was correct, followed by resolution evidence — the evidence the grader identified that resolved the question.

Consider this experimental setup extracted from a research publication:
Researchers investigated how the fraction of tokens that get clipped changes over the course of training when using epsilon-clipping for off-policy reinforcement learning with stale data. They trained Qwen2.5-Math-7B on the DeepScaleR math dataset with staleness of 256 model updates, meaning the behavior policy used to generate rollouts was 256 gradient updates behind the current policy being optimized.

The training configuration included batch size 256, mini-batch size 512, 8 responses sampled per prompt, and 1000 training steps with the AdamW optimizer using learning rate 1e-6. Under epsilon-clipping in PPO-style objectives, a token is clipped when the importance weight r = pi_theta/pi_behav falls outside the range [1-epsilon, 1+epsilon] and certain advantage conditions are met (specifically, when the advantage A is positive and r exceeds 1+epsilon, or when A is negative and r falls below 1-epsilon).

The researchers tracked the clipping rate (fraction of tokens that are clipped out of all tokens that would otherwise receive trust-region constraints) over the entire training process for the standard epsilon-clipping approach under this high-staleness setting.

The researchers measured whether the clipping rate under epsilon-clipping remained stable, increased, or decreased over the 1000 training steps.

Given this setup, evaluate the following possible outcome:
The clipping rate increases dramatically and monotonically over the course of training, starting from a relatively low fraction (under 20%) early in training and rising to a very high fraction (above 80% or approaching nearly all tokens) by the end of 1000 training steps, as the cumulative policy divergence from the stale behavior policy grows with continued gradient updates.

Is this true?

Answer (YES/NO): NO